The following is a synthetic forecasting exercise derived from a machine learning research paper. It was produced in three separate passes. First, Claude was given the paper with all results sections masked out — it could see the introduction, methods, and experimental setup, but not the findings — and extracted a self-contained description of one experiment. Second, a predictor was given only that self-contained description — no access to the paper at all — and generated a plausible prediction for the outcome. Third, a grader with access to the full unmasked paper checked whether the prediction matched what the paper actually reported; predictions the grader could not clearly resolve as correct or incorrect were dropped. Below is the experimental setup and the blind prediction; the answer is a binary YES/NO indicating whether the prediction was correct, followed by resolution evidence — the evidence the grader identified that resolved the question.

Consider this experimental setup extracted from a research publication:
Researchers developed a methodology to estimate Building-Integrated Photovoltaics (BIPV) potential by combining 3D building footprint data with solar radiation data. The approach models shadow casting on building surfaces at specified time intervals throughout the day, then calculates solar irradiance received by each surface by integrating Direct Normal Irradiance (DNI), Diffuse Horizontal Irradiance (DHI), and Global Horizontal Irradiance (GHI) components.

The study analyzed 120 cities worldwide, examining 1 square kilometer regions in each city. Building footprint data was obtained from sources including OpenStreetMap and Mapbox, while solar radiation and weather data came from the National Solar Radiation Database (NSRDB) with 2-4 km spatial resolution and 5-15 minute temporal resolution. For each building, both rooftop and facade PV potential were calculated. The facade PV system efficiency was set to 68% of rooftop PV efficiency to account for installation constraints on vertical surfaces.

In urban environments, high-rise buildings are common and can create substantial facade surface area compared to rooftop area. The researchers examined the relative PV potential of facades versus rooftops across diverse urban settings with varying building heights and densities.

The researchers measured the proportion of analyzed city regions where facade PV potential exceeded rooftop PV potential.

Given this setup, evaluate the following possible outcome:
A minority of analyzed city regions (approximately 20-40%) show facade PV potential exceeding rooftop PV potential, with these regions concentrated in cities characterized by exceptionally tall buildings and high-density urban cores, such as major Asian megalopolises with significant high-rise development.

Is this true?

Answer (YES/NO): NO